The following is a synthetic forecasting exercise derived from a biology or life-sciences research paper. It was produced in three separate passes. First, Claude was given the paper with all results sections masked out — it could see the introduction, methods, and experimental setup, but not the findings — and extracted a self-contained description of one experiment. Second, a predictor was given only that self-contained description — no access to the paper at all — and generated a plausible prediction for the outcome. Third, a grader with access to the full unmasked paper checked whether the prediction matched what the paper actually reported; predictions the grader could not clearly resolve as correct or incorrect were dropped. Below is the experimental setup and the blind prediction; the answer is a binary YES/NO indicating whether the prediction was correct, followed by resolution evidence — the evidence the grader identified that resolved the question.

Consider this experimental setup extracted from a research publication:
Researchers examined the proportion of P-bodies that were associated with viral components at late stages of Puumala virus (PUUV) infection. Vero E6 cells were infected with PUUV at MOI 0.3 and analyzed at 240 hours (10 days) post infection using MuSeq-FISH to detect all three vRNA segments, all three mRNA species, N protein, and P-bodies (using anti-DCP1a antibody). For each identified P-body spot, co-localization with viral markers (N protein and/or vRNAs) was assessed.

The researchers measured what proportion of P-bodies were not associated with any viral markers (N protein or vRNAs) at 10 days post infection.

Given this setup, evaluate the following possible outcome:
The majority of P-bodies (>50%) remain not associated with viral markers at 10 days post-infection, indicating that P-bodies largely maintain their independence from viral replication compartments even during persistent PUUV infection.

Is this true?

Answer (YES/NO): NO